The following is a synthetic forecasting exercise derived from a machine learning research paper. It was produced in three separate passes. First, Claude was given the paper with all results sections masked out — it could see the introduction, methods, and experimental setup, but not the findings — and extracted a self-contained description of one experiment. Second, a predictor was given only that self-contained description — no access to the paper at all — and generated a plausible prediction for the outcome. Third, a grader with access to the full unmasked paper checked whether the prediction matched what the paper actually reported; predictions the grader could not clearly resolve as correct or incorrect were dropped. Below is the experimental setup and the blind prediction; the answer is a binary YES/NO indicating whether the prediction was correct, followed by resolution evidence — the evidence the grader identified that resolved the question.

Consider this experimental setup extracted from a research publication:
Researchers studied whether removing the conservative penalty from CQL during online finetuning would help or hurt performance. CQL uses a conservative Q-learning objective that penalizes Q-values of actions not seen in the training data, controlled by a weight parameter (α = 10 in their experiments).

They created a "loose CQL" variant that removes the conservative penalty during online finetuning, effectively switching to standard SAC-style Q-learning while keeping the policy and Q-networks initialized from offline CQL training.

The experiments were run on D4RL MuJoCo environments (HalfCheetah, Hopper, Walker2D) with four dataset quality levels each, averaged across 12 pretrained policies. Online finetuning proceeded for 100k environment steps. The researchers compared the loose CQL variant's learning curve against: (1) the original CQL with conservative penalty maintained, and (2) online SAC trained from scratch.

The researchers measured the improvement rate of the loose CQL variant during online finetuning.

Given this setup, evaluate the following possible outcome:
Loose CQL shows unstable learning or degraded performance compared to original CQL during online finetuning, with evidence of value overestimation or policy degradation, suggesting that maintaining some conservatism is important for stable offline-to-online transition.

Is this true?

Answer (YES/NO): NO